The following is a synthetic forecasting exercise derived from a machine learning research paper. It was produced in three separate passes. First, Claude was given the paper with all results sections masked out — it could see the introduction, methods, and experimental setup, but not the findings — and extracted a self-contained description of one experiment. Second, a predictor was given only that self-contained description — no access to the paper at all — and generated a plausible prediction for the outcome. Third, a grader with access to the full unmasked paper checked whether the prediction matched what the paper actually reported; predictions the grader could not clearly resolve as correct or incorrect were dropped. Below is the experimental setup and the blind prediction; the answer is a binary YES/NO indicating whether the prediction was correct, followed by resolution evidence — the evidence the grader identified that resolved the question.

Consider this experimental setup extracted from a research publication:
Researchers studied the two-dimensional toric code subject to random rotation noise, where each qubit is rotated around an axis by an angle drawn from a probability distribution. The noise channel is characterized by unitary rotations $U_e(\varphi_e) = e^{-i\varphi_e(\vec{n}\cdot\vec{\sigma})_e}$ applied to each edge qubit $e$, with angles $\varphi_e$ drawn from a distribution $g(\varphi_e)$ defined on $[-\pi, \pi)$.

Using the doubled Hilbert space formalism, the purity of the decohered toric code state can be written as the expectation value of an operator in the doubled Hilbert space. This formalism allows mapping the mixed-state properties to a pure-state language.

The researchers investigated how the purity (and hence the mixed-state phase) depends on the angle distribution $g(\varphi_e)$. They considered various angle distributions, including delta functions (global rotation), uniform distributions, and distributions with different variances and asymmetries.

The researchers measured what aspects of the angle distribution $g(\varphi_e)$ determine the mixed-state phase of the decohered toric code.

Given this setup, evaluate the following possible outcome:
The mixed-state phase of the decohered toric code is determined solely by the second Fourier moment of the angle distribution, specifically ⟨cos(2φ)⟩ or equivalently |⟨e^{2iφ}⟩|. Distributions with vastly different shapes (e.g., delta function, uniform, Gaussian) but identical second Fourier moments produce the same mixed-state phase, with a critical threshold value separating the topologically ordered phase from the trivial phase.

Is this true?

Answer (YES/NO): YES